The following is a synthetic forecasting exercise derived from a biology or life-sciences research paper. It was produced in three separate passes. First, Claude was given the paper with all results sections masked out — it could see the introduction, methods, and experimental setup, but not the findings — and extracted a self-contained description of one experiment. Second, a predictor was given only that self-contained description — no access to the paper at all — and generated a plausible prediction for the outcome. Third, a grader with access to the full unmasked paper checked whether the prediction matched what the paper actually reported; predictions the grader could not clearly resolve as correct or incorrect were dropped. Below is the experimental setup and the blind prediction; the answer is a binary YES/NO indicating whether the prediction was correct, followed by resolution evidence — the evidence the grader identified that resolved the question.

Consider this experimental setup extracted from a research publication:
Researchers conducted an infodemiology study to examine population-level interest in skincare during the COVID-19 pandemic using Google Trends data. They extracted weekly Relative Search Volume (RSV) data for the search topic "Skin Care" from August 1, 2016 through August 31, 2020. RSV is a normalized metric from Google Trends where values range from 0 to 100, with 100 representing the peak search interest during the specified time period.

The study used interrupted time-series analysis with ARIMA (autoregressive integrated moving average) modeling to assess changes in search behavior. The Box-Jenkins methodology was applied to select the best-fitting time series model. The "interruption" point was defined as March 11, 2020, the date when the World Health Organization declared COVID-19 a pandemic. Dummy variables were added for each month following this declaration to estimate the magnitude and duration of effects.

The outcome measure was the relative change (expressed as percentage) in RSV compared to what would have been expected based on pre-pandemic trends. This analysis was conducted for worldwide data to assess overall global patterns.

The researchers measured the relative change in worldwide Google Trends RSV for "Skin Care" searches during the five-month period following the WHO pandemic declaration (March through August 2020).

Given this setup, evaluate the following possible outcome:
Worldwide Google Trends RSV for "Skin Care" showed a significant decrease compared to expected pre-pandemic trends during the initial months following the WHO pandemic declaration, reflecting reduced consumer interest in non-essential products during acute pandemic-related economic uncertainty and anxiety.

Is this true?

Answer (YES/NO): NO